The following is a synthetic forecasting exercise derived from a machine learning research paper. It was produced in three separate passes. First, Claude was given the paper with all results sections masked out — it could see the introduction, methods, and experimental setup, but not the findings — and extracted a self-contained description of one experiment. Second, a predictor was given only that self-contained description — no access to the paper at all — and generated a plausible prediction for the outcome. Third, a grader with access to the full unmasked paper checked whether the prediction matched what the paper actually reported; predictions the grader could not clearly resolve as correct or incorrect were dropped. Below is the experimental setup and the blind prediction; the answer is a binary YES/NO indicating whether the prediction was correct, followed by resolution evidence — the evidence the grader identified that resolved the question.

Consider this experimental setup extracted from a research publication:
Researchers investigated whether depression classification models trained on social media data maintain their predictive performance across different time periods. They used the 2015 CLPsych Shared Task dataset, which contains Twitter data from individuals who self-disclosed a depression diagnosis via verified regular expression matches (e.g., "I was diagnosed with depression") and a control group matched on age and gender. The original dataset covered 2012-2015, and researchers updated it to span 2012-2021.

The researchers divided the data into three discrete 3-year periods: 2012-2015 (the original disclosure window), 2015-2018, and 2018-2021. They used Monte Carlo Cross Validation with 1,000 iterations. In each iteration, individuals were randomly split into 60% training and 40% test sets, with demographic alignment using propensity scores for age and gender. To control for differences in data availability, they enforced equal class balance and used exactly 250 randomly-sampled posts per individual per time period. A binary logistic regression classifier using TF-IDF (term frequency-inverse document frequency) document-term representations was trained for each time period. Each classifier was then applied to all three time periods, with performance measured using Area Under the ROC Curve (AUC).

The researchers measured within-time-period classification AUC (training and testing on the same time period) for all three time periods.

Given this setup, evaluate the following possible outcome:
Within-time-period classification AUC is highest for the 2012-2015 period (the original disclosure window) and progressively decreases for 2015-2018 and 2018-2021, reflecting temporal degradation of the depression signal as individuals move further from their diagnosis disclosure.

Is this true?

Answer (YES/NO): NO